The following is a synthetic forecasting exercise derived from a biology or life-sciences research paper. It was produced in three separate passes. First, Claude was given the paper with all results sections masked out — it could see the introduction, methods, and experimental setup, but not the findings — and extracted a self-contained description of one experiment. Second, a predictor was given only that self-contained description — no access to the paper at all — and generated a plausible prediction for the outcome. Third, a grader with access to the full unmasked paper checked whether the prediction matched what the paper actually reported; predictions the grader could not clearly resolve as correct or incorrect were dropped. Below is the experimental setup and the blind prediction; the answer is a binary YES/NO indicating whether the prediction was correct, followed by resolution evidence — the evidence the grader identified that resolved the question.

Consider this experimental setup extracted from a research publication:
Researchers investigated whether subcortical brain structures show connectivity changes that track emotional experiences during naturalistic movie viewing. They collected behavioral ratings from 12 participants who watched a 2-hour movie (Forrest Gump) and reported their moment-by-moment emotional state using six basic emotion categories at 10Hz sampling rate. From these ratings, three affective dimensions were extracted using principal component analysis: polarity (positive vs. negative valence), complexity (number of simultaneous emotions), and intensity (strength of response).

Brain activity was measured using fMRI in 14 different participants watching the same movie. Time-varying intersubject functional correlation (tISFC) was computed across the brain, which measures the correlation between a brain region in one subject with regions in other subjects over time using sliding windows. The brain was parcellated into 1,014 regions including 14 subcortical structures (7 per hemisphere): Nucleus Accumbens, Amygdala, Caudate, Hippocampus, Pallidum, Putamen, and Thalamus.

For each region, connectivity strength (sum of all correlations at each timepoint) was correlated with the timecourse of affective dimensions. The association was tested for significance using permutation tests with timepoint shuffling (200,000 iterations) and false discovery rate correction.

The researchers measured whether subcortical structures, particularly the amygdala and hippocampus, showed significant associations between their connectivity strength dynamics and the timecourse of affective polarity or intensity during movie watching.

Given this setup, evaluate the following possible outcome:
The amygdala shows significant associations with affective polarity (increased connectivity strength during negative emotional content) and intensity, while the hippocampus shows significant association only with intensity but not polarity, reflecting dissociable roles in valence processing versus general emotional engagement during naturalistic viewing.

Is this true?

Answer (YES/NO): NO